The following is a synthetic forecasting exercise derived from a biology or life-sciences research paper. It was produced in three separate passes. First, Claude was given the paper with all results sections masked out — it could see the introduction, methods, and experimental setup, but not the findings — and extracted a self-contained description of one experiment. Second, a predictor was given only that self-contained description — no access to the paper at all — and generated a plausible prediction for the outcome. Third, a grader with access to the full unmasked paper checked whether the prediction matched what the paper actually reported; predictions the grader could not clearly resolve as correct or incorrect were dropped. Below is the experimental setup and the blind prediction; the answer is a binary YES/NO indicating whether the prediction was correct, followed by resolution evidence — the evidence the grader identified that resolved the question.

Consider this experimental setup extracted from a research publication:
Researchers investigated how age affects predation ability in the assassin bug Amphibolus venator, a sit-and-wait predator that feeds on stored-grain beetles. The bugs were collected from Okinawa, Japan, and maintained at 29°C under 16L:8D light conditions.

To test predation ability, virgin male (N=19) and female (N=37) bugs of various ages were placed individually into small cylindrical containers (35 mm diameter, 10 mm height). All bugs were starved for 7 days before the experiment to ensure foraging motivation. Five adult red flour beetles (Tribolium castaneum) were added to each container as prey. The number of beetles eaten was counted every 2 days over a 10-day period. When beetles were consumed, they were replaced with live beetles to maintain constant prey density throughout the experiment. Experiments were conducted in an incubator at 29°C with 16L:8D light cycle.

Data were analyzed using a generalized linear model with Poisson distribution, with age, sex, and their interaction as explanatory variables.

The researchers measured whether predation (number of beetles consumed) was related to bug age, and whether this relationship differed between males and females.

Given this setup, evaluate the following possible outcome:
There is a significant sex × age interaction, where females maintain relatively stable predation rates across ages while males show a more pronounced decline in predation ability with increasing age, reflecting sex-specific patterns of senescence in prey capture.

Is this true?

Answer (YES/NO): NO